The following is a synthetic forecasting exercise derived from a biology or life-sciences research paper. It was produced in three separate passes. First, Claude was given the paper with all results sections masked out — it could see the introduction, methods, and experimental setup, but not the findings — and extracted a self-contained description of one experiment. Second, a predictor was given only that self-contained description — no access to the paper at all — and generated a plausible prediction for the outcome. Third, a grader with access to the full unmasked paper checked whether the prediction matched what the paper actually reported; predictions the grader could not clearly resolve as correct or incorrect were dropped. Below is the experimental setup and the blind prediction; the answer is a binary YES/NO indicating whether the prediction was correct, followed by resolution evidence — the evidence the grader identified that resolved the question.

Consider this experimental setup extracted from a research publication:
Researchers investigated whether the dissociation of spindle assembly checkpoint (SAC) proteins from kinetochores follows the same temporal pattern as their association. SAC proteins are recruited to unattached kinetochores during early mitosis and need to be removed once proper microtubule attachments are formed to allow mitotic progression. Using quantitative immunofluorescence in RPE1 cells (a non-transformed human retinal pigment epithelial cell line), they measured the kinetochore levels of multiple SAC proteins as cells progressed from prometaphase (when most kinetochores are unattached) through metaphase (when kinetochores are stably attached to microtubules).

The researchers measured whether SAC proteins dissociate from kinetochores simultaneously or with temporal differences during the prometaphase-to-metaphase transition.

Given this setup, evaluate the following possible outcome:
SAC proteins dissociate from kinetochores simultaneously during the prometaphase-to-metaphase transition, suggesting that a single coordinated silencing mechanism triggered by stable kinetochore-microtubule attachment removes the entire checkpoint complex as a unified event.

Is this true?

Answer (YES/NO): NO